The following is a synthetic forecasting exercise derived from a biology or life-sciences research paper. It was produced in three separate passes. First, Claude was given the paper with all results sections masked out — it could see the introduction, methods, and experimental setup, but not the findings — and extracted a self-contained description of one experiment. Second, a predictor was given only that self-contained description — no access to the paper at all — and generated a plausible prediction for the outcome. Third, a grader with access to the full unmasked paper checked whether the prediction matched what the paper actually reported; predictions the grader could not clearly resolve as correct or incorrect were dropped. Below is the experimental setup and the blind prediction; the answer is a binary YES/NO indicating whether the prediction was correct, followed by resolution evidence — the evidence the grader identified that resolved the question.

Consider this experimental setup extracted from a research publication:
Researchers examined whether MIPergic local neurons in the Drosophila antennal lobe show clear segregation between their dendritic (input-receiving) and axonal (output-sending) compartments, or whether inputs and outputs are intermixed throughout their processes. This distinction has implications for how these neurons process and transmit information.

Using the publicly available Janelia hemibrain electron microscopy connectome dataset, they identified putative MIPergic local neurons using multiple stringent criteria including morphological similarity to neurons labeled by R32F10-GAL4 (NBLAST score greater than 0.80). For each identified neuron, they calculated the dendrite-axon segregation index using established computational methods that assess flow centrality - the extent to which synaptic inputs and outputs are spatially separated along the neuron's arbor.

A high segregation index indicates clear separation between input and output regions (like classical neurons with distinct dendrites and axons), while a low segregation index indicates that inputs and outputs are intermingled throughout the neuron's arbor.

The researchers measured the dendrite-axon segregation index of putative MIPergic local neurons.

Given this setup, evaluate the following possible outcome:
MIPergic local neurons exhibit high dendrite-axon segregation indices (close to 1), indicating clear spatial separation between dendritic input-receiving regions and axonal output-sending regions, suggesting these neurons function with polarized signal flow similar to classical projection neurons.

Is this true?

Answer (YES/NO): NO